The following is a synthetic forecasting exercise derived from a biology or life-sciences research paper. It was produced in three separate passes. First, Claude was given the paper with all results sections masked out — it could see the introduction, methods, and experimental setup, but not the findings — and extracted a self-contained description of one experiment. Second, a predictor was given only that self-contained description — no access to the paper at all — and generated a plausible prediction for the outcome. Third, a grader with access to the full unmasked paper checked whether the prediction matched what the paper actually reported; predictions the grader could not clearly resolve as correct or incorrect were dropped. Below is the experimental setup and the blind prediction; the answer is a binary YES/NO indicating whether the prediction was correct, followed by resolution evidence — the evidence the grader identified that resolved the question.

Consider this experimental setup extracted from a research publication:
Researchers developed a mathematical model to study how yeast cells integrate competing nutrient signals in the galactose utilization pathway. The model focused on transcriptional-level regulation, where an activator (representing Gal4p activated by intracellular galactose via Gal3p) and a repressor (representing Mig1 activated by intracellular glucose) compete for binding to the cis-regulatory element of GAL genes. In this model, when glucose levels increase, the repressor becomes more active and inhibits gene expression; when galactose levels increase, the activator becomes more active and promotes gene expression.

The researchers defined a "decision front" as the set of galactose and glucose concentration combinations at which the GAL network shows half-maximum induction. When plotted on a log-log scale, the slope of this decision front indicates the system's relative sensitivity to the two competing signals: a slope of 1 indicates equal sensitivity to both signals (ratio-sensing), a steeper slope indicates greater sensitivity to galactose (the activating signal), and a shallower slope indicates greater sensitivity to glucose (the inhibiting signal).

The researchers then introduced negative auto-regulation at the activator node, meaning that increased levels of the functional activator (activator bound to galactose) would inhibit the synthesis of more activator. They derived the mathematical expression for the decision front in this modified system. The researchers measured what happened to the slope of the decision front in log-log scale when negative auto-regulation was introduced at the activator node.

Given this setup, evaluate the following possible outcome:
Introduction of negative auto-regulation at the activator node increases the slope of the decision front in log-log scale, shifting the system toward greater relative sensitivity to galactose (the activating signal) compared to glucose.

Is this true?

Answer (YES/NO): NO